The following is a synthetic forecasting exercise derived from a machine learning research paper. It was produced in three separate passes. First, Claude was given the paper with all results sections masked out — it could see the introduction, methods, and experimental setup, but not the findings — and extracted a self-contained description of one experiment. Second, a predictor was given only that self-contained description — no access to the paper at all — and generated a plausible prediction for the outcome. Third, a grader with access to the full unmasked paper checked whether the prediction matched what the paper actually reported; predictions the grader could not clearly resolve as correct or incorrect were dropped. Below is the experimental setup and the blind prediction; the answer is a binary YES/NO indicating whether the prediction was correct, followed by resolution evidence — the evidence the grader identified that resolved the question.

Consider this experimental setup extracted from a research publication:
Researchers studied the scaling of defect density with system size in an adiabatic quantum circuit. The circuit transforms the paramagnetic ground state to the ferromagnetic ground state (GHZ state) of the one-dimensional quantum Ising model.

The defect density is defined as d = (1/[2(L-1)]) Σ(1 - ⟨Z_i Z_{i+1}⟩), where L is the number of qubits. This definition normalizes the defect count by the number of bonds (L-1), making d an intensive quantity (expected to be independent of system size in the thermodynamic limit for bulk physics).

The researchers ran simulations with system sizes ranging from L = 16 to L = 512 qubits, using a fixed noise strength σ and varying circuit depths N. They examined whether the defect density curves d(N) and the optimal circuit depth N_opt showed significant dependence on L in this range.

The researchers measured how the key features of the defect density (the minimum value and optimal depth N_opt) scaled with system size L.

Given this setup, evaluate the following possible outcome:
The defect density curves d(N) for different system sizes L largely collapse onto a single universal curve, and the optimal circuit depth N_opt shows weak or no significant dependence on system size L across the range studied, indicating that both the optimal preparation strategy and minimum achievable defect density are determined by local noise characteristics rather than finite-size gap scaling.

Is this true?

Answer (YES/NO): YES